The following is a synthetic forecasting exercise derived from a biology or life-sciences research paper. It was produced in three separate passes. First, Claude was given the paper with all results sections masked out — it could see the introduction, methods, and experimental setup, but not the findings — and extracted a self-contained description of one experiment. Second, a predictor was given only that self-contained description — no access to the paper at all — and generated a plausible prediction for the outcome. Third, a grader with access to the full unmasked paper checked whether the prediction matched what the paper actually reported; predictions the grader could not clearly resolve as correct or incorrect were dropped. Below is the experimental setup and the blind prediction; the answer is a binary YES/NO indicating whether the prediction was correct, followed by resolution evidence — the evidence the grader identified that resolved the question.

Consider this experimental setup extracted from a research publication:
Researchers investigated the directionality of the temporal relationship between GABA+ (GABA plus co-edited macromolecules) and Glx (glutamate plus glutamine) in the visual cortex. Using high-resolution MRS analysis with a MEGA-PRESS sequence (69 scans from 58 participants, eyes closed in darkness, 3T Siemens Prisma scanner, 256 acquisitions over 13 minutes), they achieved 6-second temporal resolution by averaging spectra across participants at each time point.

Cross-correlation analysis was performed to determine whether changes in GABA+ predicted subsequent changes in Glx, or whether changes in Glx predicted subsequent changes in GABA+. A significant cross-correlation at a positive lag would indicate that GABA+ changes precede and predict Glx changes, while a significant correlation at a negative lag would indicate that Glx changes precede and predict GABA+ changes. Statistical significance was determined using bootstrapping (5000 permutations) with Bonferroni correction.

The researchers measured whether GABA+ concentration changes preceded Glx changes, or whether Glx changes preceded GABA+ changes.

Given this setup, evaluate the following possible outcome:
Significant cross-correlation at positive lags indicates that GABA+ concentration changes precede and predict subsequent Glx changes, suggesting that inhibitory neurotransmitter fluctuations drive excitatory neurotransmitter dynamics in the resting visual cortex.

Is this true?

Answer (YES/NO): YES